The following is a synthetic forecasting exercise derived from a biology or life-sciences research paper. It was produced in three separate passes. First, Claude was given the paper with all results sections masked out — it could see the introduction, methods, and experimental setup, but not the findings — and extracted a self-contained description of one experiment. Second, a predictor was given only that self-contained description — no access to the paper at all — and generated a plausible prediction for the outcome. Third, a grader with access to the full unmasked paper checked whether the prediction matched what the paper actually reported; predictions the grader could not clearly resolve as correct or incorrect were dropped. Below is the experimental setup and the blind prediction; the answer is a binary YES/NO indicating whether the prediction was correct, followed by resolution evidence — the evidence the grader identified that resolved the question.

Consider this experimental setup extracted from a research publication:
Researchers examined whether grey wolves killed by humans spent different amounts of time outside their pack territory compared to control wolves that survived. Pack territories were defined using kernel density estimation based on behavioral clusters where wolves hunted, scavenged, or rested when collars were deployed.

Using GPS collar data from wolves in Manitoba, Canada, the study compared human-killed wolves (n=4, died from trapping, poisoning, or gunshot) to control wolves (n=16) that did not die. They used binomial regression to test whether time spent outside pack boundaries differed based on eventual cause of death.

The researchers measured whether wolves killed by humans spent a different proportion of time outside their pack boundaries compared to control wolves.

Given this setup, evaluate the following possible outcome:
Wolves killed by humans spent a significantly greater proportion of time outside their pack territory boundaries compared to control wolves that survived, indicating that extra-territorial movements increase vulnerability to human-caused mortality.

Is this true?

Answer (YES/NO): NO